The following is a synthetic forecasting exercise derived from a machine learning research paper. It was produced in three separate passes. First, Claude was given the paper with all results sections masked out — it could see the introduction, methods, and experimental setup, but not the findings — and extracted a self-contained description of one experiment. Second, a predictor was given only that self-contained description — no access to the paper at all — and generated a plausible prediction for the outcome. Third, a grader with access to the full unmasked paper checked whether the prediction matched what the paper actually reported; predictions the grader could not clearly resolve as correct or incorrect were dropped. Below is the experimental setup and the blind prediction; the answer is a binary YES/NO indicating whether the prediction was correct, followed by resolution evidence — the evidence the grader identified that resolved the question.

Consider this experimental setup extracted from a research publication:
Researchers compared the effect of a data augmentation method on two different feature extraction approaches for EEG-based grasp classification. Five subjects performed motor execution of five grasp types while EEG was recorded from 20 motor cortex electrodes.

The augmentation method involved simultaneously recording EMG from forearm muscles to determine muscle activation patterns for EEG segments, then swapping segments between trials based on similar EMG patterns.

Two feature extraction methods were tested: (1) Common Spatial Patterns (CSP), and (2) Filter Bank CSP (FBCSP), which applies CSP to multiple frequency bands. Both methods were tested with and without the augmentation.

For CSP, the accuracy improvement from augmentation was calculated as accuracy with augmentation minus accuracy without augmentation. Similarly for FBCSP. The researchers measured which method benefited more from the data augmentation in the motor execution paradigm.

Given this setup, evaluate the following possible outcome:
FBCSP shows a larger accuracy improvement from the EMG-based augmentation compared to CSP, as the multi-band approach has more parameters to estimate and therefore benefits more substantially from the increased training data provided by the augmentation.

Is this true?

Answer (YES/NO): YES